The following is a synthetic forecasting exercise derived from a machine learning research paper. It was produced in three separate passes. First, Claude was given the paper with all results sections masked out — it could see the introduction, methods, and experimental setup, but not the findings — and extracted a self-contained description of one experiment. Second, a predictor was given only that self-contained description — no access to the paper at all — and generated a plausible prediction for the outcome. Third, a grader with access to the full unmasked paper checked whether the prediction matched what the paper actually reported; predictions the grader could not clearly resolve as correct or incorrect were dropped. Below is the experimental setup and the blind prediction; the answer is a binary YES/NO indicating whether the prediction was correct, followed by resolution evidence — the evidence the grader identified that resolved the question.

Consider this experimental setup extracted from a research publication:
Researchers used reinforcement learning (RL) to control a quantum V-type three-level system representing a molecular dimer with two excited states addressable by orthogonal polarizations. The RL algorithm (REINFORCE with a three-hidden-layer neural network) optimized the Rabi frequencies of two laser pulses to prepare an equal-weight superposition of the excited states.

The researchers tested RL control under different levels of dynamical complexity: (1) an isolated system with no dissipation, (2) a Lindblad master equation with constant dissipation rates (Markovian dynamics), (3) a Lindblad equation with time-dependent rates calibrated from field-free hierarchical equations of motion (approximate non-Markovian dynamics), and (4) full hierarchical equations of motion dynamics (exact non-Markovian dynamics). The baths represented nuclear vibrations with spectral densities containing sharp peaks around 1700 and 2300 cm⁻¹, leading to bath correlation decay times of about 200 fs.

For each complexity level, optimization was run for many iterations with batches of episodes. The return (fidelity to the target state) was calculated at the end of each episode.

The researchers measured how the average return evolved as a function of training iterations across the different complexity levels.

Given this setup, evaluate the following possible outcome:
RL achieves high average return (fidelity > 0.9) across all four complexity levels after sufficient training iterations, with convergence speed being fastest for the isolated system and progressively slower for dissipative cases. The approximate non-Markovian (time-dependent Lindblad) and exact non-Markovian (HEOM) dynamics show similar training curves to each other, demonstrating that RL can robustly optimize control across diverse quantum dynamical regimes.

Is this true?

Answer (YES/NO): NO